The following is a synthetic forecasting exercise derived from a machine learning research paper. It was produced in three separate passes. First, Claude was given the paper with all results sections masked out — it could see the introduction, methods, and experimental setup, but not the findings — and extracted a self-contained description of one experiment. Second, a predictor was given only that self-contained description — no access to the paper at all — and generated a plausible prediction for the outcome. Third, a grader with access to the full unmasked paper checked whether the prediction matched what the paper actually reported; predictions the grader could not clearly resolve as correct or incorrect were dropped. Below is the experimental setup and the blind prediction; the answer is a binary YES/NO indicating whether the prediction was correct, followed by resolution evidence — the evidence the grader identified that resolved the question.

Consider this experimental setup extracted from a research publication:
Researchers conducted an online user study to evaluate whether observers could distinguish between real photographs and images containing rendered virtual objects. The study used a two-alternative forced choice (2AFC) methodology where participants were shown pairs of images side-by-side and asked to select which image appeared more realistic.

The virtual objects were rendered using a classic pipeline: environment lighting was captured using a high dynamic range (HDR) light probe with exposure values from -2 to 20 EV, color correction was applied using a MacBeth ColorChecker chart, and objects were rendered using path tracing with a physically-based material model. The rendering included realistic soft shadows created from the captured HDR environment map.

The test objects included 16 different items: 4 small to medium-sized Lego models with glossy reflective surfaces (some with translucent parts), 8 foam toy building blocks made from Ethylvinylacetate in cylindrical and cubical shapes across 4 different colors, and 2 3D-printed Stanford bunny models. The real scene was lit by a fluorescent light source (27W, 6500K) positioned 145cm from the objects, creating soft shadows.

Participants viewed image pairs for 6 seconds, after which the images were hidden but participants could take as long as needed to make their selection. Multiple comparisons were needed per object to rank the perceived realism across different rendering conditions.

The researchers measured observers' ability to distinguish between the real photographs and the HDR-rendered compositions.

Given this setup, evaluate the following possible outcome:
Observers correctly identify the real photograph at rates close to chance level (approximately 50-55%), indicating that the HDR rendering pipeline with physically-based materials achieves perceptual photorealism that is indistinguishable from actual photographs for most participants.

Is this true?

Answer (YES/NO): NO